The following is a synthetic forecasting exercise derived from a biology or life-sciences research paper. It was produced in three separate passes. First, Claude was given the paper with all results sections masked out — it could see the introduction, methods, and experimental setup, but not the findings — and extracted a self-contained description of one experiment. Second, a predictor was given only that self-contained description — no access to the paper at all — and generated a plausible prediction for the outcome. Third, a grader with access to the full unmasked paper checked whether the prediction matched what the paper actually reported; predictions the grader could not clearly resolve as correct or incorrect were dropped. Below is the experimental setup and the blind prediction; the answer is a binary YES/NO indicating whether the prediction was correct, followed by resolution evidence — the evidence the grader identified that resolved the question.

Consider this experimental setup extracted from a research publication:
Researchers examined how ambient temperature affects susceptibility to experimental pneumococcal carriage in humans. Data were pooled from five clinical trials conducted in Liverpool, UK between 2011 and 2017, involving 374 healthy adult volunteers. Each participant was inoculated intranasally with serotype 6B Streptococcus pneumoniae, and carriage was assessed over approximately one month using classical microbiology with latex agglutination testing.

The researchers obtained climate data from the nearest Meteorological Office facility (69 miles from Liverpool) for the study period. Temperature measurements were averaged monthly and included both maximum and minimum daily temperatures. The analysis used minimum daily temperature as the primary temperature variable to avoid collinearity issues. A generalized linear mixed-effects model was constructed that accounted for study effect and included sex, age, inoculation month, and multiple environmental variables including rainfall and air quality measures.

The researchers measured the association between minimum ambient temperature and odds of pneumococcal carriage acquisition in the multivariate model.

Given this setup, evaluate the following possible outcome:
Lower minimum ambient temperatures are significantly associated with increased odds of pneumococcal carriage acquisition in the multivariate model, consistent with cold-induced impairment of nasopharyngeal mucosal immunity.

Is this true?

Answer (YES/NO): YES